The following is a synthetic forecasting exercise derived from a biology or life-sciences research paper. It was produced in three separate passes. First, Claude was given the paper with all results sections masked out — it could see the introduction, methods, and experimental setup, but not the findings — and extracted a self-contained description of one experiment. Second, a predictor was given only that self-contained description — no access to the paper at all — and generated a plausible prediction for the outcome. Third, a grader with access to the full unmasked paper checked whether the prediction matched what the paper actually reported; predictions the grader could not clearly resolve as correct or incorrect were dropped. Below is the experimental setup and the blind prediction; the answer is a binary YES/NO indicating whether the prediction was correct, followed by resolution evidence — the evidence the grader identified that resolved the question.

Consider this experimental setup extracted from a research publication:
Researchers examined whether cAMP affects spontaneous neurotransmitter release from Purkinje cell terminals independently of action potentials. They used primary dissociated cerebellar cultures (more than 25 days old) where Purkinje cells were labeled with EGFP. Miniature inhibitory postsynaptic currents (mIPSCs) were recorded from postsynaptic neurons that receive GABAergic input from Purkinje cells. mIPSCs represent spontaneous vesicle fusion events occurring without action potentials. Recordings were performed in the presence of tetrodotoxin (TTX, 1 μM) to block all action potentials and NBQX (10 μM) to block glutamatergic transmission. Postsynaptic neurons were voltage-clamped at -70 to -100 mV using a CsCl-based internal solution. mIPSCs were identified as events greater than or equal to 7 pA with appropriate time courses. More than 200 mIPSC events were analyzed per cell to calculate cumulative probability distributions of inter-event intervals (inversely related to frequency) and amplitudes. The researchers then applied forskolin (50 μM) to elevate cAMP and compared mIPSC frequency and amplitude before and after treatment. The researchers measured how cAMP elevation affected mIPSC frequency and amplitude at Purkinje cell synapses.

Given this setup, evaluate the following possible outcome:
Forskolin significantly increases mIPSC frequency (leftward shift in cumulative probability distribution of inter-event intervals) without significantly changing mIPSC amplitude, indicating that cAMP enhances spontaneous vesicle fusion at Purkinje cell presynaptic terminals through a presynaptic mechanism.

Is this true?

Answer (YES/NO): YES